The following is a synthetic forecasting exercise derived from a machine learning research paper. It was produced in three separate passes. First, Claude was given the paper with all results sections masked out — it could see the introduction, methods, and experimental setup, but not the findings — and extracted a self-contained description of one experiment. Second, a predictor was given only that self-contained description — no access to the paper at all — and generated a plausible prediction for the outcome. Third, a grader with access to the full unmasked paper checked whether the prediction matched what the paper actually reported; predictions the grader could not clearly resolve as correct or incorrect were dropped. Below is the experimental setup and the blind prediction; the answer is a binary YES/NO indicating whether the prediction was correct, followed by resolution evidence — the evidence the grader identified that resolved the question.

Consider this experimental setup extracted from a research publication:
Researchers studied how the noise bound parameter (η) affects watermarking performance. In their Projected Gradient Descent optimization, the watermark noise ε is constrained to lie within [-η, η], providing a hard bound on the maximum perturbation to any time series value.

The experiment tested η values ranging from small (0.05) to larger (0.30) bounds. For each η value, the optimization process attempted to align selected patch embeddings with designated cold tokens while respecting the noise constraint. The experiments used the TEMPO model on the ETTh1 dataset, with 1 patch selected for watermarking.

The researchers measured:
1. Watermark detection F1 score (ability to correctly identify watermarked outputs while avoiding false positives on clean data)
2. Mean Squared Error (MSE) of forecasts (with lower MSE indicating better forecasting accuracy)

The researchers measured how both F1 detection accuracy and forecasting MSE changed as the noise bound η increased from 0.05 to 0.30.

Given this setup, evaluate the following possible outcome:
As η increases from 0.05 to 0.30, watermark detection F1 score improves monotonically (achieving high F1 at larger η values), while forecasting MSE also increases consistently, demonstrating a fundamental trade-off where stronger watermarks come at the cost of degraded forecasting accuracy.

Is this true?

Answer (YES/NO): NO